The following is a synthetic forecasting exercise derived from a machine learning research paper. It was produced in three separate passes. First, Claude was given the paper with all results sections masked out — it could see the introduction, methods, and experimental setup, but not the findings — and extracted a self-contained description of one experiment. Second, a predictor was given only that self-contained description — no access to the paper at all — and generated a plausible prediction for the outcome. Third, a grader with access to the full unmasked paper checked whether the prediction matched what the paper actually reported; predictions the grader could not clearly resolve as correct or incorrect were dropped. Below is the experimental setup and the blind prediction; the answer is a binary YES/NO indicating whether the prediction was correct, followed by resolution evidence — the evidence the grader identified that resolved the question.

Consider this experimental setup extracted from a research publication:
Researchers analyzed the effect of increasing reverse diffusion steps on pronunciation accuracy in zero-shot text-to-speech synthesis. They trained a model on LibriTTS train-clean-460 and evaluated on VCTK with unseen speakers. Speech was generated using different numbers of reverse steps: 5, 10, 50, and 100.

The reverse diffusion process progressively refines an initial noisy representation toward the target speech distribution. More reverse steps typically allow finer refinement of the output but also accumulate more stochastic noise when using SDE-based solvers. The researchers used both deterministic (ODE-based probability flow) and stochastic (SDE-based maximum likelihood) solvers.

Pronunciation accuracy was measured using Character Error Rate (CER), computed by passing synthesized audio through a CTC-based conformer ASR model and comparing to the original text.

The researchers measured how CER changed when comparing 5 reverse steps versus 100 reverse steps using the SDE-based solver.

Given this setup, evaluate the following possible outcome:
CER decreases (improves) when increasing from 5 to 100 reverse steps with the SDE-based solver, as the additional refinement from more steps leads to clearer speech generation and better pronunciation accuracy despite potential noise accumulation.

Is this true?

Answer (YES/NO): NO